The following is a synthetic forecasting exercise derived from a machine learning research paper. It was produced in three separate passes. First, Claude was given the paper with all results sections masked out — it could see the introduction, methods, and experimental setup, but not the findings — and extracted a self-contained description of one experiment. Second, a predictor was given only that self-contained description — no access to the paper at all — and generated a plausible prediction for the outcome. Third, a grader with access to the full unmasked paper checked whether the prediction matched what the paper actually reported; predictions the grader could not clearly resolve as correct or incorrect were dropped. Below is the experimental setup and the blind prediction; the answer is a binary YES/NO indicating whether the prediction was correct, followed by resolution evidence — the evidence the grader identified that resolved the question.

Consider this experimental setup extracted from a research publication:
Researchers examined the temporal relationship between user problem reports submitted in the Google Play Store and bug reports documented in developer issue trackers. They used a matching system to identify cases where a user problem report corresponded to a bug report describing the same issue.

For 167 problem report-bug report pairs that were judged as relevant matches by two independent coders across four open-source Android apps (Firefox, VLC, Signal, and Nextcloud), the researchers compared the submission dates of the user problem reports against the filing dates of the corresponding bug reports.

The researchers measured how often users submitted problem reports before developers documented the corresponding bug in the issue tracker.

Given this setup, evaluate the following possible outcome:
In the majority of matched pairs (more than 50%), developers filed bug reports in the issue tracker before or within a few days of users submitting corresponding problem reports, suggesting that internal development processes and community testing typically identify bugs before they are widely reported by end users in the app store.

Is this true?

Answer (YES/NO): YES